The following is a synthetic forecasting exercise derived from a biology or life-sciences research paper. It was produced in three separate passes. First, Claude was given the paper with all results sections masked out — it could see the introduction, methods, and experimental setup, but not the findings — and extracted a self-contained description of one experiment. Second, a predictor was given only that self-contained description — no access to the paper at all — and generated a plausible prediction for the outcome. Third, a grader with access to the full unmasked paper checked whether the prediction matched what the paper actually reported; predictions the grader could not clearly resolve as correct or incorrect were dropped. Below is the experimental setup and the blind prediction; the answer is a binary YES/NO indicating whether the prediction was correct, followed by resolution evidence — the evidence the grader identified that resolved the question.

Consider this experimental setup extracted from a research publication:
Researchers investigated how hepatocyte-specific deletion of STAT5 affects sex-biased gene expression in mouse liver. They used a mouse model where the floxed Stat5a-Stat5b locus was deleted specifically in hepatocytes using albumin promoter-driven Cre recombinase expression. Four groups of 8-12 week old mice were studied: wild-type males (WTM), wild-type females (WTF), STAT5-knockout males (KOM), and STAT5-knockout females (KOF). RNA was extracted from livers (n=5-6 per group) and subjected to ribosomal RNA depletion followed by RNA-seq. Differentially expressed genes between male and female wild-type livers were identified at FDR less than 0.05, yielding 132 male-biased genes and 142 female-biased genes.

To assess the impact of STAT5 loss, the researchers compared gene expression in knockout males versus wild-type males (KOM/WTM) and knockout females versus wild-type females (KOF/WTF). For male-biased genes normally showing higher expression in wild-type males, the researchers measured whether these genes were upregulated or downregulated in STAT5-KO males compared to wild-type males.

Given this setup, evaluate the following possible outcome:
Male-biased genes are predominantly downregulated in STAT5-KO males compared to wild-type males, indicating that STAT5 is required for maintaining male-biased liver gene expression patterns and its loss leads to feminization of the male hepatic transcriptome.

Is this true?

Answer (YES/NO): YES